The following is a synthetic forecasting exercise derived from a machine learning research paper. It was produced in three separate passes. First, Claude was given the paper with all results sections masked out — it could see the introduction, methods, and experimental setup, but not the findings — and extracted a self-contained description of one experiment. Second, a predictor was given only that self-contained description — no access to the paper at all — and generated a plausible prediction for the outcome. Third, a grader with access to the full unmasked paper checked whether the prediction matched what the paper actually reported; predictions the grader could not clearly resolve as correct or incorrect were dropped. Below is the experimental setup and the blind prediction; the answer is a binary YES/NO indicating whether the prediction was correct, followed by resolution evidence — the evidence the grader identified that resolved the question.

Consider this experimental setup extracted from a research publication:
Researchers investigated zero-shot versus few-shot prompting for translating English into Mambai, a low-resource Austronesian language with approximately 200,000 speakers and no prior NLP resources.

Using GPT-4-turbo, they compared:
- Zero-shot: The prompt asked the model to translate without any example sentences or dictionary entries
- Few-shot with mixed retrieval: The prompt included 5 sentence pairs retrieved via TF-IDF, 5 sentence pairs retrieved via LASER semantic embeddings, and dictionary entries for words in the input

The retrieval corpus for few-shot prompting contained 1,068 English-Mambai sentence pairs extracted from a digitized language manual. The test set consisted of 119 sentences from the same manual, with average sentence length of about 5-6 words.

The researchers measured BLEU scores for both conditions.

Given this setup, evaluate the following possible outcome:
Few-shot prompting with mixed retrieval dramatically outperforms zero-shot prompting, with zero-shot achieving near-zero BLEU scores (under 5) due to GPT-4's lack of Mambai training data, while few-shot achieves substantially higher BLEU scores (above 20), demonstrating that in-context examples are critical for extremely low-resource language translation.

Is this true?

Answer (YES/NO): YES